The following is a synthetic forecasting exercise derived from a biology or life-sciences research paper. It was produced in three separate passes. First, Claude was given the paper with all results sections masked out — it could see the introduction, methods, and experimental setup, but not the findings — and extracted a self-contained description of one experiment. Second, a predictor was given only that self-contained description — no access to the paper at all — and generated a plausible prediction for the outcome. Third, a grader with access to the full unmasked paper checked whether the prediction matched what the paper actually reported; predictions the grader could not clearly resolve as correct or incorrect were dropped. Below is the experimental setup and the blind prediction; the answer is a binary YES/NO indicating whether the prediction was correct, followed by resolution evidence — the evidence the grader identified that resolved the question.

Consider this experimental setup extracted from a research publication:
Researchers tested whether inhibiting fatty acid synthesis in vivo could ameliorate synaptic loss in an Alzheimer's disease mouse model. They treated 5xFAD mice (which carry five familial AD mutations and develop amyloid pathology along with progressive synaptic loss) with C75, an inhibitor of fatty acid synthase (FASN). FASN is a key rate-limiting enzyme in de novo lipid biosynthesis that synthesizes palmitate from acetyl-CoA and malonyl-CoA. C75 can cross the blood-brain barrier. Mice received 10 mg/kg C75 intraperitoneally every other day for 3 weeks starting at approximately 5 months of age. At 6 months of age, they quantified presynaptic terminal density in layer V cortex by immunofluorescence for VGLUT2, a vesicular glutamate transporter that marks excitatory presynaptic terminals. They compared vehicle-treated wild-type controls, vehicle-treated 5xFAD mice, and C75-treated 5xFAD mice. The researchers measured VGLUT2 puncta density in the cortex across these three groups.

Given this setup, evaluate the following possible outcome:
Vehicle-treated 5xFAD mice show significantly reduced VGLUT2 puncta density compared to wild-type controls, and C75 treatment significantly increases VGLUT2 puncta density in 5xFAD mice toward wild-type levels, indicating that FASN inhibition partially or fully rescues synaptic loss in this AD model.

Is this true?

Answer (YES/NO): YES